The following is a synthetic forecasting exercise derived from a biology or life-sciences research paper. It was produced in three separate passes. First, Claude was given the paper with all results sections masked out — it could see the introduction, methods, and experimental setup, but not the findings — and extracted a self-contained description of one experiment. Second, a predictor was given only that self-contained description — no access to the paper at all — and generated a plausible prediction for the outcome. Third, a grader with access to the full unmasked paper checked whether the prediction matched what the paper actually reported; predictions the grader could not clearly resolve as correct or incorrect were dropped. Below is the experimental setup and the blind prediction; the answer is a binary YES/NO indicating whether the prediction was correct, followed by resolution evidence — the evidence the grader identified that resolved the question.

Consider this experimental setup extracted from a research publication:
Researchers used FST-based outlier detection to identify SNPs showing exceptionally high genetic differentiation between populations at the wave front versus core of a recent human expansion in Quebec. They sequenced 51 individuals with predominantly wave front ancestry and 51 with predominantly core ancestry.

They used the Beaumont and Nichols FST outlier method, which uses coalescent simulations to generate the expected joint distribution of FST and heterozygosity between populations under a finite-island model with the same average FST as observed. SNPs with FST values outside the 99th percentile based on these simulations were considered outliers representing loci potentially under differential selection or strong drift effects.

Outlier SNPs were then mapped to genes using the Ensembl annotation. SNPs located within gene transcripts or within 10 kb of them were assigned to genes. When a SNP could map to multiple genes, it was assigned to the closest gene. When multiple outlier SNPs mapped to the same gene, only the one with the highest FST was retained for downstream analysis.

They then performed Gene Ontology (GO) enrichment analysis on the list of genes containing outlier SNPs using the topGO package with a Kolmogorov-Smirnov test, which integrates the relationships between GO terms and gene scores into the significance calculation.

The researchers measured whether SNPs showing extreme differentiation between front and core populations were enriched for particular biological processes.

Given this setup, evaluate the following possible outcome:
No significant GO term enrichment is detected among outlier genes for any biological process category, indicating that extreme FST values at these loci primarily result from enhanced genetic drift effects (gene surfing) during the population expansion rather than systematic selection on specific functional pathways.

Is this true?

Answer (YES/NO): NO